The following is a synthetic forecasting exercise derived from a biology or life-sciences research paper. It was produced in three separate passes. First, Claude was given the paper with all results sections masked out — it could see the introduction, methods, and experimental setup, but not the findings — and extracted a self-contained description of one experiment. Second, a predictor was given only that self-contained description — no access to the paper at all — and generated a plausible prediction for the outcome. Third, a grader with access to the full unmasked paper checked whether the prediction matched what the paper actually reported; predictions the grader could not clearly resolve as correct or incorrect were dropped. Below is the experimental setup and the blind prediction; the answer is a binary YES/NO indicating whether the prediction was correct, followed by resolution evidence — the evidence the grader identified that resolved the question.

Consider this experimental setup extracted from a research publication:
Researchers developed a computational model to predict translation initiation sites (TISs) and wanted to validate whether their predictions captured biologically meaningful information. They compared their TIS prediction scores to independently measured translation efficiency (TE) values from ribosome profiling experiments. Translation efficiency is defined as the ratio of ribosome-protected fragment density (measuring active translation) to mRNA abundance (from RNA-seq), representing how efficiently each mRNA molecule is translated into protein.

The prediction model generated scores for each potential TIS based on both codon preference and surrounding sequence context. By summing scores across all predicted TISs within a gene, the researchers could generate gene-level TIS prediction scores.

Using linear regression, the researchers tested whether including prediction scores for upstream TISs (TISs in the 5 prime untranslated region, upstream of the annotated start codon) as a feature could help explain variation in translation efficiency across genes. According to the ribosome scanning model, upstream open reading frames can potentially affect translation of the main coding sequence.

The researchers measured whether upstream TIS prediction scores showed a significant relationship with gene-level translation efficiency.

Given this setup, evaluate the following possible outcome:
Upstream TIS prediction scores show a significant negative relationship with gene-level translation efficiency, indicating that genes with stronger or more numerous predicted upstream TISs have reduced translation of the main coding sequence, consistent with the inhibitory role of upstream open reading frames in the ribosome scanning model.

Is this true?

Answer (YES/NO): YES